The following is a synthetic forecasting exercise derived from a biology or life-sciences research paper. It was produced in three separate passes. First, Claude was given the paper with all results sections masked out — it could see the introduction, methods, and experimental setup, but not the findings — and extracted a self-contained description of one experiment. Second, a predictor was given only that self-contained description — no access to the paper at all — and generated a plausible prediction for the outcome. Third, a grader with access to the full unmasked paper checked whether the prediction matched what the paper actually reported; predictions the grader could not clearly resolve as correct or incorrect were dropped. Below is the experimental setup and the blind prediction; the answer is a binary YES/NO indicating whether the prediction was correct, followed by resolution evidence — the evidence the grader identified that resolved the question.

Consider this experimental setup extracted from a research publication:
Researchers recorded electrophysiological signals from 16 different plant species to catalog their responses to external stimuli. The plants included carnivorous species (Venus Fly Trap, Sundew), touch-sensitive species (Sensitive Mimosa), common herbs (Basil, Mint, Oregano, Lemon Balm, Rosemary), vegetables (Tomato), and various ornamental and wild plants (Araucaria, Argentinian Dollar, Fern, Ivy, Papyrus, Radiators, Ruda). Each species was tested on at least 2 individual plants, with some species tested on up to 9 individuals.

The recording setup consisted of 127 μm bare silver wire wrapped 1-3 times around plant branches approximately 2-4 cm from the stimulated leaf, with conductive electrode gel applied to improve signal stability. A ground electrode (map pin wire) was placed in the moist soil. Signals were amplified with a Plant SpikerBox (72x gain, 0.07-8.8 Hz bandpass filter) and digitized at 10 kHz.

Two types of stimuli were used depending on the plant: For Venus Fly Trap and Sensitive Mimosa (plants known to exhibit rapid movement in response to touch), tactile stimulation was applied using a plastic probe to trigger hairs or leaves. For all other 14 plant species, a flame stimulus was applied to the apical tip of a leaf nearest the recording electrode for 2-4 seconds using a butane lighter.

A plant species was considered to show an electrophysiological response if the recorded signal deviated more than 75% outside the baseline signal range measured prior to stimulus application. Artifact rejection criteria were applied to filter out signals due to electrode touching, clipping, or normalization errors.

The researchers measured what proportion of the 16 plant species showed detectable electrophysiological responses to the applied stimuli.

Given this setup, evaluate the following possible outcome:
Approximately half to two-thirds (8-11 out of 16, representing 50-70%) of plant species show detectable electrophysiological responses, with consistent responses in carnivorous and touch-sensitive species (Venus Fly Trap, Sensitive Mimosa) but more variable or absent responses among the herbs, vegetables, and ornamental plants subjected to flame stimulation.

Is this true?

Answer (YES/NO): YES